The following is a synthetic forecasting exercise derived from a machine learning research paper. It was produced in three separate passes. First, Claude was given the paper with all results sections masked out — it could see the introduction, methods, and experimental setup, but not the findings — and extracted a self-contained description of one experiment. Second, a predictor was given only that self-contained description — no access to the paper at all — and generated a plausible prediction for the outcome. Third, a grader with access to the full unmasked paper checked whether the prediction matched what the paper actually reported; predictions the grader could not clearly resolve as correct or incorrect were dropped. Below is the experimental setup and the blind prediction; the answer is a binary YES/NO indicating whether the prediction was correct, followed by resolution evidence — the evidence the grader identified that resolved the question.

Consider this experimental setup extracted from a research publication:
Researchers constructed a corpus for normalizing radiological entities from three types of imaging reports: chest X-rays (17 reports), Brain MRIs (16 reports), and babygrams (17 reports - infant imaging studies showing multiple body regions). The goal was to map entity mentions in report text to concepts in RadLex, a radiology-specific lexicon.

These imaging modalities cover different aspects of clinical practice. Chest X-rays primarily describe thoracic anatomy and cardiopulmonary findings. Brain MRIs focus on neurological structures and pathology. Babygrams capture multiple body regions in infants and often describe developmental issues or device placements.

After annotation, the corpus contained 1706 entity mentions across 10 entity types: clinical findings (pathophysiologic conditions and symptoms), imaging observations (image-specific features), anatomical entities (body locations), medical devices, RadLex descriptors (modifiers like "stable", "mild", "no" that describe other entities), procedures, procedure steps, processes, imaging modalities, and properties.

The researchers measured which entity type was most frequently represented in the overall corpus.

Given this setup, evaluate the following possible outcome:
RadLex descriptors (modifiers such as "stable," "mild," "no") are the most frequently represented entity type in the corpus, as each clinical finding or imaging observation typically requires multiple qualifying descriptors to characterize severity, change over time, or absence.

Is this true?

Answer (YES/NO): YES